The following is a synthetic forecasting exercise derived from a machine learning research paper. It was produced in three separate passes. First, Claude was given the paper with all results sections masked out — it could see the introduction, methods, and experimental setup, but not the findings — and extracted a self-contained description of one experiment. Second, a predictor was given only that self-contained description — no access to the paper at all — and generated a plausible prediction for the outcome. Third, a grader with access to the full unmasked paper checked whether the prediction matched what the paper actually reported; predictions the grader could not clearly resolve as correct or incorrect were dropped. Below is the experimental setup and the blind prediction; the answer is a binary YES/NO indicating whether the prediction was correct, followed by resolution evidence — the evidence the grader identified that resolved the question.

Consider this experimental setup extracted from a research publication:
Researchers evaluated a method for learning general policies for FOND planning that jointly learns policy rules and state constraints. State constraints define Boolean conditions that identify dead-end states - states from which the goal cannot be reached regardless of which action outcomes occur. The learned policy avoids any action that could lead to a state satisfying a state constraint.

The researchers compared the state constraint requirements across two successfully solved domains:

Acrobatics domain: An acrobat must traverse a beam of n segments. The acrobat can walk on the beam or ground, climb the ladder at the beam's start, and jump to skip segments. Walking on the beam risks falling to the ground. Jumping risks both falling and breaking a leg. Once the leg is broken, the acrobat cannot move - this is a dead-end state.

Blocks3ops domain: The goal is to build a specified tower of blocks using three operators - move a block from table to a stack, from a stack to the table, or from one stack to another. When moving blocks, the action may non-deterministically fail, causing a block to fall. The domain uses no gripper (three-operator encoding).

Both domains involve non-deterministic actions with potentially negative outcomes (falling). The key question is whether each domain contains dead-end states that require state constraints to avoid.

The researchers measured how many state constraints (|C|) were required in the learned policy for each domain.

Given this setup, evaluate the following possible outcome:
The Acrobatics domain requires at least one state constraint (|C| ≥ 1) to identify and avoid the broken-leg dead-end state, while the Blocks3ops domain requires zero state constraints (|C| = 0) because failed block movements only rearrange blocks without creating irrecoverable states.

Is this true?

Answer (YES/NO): YES